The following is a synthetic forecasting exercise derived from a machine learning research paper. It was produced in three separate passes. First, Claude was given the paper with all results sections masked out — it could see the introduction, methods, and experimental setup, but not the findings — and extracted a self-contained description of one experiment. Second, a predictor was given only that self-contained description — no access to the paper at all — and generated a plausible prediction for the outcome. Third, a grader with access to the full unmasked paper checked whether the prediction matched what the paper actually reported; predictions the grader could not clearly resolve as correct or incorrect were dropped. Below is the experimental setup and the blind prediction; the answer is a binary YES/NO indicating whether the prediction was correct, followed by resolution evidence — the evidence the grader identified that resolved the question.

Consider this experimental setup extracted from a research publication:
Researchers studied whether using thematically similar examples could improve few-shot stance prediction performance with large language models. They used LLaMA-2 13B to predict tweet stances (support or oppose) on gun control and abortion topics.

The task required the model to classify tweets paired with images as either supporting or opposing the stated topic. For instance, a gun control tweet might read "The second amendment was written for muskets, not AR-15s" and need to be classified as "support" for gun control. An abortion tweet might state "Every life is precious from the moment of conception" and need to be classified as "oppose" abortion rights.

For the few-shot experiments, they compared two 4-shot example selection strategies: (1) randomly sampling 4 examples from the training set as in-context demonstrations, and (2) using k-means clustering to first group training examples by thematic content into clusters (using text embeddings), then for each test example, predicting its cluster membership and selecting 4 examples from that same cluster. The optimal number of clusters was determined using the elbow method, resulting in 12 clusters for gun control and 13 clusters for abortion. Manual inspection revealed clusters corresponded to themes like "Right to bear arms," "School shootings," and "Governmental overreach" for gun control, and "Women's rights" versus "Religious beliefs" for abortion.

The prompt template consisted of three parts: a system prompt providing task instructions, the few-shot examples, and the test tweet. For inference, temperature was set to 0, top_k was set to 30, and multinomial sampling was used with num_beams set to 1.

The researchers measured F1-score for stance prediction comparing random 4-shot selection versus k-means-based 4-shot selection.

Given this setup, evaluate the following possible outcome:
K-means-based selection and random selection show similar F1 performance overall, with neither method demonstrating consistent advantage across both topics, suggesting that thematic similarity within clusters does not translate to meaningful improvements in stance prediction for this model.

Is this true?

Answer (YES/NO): NO